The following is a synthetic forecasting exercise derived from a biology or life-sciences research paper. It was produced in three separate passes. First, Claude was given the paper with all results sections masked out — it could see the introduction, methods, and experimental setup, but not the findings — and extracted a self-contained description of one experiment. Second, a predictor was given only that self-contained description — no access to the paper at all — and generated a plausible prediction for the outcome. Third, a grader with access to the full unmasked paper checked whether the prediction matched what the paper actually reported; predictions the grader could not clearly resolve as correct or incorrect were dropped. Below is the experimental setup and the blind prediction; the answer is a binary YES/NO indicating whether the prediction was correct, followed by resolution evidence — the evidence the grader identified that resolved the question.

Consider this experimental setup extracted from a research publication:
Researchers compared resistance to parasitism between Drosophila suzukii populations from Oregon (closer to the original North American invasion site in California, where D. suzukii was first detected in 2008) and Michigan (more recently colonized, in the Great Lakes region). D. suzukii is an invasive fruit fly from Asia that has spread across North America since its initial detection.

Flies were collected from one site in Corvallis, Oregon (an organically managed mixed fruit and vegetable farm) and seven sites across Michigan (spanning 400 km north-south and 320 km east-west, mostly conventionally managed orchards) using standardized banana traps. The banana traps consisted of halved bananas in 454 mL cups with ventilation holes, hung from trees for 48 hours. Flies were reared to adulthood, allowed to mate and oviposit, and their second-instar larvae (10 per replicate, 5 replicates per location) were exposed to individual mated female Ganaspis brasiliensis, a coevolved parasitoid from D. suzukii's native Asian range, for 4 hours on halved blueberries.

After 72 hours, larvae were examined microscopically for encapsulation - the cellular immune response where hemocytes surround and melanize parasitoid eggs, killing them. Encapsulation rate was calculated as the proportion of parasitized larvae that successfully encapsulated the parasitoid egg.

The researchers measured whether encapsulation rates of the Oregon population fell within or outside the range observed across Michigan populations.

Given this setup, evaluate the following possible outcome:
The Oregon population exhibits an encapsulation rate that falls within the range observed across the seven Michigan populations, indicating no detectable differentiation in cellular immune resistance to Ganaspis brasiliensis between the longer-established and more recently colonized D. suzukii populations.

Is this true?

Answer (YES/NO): NO